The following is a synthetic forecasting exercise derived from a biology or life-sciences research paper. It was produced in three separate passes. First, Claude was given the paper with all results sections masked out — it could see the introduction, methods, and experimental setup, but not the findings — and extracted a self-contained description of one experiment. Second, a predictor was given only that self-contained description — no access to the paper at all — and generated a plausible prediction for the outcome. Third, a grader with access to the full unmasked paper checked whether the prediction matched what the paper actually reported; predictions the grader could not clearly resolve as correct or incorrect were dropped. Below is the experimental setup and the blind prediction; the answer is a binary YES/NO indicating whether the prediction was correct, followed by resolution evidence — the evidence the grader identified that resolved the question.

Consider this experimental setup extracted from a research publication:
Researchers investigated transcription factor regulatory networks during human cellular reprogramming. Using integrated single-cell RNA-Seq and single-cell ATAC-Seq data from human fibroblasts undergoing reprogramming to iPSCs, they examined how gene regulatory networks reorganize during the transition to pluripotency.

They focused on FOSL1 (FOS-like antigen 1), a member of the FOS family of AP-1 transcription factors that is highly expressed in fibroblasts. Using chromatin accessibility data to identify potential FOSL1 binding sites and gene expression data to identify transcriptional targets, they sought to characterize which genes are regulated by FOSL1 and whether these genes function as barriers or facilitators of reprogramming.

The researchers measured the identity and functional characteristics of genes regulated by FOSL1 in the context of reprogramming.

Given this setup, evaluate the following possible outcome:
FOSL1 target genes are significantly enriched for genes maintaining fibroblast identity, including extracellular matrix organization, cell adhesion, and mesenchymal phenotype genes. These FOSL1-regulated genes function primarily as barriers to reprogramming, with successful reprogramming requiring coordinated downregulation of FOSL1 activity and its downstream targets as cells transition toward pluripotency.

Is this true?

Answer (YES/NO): YES